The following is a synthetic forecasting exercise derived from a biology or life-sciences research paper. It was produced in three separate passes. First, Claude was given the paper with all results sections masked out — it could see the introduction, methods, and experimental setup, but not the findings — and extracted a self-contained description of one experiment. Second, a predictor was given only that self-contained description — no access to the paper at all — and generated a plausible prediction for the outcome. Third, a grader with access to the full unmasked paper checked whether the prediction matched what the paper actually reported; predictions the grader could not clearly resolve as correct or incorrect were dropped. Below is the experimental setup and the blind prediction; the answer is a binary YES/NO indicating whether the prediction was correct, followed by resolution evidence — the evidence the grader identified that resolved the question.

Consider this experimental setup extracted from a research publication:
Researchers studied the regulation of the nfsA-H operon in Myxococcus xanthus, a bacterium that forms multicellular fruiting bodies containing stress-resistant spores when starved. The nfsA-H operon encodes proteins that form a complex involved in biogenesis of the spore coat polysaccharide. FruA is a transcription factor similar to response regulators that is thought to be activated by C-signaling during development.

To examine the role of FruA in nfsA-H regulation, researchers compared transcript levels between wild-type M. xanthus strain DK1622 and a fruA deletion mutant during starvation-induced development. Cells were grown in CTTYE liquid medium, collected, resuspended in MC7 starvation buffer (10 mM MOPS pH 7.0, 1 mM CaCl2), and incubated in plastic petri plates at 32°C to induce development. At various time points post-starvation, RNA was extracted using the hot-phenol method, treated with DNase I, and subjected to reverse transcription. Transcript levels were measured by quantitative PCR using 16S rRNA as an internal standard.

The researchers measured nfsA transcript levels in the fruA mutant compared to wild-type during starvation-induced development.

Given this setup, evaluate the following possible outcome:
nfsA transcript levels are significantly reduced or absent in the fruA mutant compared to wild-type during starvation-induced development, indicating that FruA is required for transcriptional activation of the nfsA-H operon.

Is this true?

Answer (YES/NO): NO